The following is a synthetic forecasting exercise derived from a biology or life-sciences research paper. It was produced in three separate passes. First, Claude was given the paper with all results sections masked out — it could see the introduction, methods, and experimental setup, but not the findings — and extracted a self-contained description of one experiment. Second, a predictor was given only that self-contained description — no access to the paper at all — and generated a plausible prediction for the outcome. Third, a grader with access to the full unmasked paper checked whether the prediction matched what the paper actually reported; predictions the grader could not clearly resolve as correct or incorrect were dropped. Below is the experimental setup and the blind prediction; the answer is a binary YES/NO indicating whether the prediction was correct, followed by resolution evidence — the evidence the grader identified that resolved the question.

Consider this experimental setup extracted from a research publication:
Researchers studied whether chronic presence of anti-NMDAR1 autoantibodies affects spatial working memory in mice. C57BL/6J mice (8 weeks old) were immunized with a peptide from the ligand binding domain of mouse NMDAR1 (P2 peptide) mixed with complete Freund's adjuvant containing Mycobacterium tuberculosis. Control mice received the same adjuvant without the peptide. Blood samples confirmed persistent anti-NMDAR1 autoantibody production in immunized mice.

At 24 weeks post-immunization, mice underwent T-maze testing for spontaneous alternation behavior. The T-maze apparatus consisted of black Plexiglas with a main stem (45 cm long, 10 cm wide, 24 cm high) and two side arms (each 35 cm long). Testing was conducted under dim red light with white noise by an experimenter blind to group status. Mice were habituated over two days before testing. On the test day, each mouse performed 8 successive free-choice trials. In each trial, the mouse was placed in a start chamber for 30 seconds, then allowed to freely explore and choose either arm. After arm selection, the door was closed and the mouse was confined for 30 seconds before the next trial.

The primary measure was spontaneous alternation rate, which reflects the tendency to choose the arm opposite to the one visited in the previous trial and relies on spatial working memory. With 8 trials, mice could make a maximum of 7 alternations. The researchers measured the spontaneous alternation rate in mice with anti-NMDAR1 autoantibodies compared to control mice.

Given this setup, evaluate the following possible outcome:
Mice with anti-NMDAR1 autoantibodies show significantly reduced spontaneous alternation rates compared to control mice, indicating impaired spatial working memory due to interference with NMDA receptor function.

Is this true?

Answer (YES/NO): YES